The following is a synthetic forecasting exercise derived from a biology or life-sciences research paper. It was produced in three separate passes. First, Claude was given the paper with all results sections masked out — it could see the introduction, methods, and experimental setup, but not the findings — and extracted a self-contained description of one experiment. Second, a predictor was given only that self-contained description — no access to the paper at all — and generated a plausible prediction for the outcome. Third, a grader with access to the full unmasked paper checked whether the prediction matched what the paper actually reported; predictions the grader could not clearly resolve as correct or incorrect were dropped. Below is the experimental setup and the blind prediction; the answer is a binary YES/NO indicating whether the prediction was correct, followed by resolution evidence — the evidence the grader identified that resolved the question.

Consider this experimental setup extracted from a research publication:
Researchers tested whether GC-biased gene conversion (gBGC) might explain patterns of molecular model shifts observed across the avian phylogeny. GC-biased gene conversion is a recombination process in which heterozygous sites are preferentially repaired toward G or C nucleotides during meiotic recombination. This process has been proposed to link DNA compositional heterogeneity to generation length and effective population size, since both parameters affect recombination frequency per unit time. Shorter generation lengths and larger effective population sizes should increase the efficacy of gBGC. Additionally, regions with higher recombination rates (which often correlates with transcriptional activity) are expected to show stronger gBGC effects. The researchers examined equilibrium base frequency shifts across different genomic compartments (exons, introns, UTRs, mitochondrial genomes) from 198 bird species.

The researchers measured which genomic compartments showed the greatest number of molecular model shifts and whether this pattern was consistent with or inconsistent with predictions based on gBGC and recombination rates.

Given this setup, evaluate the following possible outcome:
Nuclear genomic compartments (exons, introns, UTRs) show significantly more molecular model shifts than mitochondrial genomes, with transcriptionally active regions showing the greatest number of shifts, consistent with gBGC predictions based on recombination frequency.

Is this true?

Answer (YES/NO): NO